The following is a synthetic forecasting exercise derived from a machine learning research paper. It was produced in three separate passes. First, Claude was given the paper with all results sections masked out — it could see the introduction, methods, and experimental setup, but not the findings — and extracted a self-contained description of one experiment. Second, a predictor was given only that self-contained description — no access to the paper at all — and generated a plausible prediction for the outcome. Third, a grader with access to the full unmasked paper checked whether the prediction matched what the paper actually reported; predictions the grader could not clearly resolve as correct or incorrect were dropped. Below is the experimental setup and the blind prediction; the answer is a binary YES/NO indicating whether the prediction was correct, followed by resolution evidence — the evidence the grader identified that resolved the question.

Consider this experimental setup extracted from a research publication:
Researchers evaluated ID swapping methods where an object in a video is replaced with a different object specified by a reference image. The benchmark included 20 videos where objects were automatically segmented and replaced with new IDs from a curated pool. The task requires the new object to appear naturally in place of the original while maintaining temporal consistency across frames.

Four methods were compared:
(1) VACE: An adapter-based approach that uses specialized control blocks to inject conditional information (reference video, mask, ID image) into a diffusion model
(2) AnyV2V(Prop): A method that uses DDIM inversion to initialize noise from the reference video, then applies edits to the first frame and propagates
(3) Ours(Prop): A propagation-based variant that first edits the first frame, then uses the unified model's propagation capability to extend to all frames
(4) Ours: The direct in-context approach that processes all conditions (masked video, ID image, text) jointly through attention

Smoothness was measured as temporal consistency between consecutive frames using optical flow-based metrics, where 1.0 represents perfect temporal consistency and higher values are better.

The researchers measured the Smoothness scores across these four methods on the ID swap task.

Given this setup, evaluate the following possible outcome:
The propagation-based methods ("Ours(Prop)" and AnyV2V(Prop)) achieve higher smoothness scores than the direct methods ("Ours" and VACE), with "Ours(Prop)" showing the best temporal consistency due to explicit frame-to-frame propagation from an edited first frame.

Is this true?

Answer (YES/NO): NO